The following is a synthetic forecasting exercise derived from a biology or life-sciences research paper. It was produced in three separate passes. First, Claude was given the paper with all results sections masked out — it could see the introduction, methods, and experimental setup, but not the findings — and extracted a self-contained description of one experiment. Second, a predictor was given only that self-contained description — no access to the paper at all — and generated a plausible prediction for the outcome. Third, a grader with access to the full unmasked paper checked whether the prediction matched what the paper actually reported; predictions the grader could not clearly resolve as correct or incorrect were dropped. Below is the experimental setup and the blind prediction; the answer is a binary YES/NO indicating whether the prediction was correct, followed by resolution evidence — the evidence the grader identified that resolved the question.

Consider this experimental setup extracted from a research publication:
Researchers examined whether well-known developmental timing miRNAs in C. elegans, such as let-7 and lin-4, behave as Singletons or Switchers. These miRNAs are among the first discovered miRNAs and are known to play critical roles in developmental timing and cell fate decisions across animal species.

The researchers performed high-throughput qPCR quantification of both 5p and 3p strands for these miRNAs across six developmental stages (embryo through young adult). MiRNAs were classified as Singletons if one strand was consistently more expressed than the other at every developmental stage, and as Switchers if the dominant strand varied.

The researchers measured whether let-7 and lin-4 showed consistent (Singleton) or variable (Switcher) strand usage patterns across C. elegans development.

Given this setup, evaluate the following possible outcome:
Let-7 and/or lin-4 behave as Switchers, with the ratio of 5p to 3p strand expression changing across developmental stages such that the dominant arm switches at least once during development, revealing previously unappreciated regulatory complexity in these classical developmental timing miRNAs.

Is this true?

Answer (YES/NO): NO